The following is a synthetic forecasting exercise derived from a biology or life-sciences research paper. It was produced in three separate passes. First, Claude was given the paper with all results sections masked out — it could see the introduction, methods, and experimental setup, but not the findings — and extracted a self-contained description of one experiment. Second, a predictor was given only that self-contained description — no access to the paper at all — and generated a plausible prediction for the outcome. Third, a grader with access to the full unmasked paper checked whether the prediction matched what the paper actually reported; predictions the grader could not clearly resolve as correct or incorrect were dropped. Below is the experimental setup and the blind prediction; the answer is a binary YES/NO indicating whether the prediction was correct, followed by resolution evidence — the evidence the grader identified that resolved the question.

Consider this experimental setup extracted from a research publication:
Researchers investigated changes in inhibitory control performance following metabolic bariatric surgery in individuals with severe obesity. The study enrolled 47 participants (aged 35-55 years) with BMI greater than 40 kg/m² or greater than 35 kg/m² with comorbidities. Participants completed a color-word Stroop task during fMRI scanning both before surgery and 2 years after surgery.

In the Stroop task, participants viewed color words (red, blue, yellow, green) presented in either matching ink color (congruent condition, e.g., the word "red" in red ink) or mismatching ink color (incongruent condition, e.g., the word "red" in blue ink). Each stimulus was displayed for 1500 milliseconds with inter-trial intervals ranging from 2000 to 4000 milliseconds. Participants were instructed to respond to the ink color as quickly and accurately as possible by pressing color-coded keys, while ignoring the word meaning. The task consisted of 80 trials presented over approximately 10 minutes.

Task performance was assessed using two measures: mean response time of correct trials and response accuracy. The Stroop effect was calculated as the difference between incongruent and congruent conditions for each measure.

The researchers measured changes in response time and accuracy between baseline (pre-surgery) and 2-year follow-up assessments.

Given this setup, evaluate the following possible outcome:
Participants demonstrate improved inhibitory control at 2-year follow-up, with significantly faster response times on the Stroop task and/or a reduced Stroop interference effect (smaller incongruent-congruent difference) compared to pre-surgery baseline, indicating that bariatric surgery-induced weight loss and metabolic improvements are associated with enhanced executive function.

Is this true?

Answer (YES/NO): NO